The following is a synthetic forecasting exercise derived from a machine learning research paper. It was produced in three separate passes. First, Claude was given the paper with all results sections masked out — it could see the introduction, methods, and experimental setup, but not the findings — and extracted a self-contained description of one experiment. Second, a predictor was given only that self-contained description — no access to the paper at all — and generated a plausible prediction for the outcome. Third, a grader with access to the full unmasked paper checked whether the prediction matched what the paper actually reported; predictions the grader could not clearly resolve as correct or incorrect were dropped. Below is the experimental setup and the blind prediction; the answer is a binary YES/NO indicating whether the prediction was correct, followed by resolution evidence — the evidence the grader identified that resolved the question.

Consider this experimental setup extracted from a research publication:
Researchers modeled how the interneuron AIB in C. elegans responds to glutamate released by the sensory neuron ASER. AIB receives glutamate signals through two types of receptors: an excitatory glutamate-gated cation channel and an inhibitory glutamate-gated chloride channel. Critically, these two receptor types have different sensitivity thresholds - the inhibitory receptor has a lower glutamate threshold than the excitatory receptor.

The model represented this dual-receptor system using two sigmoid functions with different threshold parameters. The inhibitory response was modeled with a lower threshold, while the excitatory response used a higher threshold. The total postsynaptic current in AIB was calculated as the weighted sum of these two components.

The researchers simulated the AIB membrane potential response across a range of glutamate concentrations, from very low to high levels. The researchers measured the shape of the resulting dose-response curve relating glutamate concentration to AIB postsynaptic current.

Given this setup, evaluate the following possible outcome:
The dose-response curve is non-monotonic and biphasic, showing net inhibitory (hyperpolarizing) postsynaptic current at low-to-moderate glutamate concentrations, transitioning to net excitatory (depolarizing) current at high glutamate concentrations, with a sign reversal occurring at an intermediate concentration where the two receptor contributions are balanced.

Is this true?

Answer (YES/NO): YES